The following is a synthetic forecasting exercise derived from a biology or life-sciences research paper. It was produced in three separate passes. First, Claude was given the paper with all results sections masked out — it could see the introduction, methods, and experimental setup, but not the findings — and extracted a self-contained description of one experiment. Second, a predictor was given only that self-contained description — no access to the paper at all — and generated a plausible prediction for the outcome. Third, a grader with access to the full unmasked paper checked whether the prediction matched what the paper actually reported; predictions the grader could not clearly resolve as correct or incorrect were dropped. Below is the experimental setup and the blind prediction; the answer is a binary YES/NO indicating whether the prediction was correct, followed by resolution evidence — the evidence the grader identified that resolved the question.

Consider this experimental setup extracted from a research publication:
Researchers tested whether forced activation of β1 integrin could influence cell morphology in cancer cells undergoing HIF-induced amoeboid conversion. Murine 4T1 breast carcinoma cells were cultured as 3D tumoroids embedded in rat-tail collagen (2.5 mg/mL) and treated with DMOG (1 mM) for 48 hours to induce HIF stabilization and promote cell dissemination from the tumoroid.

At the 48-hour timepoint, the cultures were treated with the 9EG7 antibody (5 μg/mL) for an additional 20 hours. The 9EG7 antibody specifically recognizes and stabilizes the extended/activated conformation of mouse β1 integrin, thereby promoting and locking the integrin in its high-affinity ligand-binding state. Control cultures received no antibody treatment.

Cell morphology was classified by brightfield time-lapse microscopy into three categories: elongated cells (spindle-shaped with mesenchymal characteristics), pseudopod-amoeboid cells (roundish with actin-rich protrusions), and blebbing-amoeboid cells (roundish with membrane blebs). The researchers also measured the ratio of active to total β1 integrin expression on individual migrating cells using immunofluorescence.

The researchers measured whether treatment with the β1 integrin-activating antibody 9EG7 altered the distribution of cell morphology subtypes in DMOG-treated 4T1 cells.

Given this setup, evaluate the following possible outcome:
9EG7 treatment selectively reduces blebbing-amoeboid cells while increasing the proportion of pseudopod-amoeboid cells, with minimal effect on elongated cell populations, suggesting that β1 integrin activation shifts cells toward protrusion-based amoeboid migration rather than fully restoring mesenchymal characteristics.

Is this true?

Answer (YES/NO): NO